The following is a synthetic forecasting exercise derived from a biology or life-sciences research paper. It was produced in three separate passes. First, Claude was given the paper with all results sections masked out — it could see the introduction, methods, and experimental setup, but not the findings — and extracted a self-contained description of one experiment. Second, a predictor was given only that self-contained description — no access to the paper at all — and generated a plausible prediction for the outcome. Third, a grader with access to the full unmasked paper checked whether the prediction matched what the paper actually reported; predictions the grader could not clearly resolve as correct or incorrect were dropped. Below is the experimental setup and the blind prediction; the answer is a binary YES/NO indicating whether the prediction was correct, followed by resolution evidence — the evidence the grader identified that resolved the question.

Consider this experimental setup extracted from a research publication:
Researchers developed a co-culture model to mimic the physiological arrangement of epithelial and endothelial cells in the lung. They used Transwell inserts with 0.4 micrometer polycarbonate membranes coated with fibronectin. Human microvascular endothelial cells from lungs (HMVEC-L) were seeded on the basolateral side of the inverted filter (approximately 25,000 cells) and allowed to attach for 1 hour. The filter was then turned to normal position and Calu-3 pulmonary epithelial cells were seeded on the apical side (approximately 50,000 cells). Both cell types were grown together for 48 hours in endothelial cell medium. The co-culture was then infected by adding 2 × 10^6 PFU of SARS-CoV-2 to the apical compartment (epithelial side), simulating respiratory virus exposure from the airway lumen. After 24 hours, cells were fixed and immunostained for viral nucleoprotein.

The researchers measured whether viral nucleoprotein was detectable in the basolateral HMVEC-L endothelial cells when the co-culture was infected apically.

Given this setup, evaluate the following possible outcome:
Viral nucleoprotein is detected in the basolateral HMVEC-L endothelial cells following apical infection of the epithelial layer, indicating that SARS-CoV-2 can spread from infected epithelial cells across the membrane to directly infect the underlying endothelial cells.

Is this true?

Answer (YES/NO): NO